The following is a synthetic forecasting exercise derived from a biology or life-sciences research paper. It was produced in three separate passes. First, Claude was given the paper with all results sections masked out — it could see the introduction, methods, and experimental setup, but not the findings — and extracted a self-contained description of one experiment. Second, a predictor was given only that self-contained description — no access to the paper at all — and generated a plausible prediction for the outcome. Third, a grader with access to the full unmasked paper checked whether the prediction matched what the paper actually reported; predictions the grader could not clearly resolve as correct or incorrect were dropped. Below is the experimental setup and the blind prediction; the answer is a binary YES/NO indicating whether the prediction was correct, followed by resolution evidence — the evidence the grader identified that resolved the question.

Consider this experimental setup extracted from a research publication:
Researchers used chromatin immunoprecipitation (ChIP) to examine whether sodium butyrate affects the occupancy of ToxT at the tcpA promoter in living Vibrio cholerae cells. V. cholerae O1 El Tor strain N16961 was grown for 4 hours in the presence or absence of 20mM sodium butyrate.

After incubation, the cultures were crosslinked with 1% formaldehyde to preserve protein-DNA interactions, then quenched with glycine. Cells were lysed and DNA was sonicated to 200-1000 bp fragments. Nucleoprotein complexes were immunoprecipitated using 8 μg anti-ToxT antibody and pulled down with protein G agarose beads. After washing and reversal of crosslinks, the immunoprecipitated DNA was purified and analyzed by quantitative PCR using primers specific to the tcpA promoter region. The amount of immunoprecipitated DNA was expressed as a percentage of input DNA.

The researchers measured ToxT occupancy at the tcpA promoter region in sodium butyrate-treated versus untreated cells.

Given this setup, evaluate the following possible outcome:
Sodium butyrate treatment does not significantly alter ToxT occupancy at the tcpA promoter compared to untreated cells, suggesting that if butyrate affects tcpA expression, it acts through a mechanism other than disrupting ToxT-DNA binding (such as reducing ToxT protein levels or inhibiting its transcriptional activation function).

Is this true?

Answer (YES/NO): NO